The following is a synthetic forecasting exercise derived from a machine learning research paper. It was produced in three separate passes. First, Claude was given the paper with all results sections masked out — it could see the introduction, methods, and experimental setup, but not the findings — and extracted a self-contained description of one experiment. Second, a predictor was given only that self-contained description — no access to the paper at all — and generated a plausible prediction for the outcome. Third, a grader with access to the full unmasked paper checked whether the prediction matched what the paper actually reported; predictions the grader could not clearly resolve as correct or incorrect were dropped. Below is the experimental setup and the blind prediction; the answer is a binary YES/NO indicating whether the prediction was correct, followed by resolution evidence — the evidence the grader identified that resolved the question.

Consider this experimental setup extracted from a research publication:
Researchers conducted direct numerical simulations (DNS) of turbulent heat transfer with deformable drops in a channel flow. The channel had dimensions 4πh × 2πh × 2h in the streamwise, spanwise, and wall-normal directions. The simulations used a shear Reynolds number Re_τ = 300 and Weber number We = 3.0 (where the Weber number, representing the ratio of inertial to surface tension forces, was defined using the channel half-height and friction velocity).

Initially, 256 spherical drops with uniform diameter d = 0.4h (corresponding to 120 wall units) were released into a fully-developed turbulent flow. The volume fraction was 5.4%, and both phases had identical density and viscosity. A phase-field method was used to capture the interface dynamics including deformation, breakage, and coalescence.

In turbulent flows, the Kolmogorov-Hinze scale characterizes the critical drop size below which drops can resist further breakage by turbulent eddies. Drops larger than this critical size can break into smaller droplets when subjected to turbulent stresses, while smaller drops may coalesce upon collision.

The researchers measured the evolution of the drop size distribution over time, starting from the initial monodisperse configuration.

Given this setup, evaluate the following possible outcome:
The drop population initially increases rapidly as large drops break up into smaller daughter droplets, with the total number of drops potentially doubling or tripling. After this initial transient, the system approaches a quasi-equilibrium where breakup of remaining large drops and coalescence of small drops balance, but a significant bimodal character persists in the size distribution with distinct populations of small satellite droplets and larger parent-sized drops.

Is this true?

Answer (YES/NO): NO